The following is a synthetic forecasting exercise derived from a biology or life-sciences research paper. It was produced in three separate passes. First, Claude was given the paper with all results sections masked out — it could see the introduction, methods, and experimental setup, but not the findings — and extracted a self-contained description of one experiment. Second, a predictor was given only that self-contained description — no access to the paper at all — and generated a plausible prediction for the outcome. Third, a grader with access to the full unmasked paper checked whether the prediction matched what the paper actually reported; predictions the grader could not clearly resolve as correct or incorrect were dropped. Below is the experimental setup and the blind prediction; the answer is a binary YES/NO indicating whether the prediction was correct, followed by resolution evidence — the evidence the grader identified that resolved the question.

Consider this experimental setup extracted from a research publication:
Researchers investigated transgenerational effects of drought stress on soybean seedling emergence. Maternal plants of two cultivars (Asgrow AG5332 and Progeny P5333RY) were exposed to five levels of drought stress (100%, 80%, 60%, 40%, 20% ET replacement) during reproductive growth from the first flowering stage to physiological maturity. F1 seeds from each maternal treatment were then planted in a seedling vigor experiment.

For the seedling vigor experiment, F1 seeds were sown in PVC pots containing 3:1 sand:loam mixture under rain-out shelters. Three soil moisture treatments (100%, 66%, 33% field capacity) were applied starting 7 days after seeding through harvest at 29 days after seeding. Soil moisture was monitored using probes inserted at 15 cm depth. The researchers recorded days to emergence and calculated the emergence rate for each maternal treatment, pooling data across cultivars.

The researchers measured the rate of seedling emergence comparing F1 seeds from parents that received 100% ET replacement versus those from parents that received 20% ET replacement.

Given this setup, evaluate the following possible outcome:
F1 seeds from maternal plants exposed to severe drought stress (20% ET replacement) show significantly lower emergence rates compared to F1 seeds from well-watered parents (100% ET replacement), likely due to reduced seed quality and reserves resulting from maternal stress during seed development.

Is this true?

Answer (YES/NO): YES